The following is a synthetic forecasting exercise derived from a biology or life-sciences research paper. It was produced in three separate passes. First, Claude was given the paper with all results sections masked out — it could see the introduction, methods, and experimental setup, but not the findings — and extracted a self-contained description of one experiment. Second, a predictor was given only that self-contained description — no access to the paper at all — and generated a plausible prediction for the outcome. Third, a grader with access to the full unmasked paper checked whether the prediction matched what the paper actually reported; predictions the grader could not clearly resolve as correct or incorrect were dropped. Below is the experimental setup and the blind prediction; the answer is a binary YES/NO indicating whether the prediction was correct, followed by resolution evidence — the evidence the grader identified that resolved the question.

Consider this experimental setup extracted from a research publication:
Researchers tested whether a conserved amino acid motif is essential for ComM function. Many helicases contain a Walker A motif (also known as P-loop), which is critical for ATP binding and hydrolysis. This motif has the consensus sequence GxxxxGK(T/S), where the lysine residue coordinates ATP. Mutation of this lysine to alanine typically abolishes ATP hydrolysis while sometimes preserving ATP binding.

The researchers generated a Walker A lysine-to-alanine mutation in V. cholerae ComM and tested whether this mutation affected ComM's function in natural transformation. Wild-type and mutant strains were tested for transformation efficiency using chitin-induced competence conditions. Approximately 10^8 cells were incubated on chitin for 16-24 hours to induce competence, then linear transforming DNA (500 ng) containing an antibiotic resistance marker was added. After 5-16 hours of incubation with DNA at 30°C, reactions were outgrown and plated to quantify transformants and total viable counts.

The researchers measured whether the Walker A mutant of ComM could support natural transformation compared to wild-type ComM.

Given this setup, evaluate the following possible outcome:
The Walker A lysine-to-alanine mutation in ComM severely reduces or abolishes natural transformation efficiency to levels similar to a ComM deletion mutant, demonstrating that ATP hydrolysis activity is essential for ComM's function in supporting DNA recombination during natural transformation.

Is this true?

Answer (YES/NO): YES